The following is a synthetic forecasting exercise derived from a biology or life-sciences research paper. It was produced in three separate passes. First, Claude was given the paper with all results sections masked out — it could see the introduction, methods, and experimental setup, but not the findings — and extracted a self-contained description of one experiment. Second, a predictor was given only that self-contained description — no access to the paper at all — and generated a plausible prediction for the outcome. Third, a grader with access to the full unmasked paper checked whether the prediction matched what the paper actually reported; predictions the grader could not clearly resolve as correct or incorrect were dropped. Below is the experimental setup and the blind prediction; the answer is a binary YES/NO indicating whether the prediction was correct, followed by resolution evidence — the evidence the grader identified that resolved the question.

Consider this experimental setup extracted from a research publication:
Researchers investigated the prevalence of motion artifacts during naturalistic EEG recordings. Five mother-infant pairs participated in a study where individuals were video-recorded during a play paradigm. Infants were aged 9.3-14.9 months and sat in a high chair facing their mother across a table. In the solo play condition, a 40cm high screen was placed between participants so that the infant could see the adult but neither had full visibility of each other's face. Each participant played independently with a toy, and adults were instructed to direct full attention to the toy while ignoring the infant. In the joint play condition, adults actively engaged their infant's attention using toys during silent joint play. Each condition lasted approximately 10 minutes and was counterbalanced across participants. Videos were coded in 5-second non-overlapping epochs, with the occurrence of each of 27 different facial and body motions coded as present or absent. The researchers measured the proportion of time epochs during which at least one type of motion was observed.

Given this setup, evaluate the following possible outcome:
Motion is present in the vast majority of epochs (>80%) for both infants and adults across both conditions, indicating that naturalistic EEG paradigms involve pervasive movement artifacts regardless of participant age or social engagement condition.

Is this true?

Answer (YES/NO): YES